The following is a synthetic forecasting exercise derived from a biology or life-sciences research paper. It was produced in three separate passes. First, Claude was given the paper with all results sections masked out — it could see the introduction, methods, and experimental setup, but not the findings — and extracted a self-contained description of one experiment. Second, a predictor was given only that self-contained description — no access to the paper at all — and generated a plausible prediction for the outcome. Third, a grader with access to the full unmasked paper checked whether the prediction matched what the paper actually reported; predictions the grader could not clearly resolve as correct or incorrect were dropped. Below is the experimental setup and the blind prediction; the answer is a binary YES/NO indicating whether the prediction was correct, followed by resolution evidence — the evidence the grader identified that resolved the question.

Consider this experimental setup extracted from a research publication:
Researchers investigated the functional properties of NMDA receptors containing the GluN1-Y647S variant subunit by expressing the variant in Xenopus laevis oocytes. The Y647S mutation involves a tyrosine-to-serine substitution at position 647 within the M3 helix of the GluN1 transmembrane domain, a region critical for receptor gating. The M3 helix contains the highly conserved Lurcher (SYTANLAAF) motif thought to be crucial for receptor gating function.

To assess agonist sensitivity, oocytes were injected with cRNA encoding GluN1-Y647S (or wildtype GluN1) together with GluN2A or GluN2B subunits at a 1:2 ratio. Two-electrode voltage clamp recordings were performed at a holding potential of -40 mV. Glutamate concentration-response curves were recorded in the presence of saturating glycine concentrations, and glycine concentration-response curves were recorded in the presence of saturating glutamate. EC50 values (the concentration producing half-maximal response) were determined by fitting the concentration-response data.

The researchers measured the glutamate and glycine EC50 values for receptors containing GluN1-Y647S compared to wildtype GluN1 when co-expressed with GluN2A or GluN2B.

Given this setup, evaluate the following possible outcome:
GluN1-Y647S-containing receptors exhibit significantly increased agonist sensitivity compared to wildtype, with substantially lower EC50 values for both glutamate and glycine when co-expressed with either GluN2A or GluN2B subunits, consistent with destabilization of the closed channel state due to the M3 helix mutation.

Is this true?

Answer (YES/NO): YES